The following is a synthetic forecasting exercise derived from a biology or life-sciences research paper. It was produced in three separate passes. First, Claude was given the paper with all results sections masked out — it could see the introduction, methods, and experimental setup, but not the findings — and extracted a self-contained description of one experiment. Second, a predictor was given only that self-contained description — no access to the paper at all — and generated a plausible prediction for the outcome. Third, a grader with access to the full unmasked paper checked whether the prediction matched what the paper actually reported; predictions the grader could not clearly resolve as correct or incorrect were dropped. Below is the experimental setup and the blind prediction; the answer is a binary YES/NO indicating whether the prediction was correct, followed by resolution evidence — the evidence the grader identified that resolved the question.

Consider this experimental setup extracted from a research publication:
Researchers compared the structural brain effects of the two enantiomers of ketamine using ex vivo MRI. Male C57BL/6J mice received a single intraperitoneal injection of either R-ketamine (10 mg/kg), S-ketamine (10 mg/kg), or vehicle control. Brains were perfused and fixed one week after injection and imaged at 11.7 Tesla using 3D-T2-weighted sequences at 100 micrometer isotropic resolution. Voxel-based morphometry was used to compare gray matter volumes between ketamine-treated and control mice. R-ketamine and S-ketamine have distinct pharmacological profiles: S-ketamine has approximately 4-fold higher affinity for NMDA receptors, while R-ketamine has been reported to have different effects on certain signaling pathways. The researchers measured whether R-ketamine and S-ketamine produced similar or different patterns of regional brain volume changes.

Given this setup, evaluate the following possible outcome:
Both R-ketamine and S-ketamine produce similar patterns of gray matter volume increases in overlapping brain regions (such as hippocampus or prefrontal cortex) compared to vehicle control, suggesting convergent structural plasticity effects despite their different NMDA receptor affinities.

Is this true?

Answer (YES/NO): NO